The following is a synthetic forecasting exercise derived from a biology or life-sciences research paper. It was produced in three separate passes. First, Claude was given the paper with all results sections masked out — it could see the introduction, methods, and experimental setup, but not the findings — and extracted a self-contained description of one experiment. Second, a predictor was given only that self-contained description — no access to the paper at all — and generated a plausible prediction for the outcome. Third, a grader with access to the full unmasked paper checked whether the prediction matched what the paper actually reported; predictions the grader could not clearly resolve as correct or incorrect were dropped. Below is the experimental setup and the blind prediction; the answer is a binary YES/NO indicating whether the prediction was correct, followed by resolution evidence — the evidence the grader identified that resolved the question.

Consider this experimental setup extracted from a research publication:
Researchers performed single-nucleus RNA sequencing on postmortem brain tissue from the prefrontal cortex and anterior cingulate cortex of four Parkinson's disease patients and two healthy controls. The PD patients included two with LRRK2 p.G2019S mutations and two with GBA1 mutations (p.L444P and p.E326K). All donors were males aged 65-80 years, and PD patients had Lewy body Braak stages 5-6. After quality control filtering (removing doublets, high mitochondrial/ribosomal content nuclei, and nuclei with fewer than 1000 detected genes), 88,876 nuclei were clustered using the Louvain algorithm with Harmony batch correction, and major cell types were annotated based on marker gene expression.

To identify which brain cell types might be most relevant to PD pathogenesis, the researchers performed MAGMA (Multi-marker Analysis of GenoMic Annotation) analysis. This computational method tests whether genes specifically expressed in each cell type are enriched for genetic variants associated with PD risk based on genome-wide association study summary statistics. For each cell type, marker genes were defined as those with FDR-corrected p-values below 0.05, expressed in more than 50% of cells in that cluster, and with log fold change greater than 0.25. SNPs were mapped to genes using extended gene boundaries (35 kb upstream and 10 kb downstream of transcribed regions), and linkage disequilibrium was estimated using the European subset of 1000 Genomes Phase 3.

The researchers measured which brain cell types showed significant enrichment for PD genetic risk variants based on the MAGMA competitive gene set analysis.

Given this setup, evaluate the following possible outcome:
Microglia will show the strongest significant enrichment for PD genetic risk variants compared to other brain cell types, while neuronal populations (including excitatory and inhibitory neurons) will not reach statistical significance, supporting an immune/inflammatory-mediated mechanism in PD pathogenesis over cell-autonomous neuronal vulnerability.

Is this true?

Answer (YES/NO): NO